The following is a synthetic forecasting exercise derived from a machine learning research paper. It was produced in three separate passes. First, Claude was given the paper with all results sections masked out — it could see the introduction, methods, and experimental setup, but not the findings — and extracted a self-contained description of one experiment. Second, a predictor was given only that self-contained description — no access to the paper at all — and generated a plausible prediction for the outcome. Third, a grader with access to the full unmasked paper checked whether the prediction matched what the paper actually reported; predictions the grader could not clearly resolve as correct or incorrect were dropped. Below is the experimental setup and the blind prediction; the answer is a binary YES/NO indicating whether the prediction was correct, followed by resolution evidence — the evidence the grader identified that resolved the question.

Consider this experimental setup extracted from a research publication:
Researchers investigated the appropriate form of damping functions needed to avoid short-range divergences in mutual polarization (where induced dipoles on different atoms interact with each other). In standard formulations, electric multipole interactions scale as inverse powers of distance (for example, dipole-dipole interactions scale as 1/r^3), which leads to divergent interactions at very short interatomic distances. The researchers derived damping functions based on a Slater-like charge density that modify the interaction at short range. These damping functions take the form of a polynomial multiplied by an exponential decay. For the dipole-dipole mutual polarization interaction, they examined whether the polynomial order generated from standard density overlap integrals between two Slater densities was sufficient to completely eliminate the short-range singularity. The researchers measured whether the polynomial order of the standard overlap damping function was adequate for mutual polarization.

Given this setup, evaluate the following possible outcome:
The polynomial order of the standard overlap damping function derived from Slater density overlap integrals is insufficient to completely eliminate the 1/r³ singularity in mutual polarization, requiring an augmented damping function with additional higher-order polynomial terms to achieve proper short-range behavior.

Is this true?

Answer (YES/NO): YES